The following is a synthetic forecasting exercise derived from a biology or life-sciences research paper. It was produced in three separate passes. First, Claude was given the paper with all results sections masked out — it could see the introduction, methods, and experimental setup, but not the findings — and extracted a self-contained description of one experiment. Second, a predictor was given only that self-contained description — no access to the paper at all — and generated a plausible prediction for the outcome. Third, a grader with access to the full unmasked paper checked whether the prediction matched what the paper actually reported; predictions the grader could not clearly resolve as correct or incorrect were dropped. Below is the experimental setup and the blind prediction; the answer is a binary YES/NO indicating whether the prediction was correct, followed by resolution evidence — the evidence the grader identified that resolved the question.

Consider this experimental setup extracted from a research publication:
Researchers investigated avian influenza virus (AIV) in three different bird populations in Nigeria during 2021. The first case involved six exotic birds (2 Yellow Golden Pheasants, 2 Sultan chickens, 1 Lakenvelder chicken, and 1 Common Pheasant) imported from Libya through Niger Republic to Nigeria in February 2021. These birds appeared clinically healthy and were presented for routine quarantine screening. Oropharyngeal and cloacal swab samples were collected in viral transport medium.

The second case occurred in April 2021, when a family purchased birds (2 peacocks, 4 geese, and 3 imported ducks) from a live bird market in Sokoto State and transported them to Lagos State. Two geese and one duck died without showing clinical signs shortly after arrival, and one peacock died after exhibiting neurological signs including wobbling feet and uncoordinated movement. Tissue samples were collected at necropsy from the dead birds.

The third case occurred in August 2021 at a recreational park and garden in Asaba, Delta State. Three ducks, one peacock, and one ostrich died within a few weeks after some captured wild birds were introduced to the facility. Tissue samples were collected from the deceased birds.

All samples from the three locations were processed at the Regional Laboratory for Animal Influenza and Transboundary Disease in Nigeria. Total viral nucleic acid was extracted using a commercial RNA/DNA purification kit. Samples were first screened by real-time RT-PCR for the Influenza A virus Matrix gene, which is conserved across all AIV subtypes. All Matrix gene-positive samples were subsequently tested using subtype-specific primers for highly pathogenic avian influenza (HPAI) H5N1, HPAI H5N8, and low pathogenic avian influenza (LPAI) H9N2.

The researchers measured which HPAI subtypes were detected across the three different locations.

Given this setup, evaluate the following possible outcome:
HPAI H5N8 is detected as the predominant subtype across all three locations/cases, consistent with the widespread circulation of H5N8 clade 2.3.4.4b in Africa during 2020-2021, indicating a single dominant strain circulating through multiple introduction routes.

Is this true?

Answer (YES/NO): NO